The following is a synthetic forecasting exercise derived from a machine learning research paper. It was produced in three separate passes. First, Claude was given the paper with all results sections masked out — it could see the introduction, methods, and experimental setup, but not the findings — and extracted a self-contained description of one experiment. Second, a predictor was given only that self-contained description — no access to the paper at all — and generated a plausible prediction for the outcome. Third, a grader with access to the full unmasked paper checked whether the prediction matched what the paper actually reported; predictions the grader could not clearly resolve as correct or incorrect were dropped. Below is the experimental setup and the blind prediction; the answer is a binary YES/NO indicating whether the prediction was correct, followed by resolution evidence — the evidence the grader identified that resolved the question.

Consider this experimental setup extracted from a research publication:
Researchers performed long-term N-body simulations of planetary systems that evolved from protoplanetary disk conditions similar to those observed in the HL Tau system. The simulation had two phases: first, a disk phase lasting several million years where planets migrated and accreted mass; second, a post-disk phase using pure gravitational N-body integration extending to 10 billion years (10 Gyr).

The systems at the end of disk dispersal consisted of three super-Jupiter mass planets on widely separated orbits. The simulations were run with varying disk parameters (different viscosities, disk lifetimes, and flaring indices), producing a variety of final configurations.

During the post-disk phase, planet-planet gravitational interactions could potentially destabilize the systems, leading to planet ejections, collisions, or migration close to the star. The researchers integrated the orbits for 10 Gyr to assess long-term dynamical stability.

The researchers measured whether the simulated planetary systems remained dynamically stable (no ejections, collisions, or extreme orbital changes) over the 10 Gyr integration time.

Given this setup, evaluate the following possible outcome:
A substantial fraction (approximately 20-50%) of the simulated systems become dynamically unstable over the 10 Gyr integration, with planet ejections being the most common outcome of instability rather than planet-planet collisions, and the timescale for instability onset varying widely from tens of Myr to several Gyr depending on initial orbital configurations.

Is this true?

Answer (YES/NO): NO